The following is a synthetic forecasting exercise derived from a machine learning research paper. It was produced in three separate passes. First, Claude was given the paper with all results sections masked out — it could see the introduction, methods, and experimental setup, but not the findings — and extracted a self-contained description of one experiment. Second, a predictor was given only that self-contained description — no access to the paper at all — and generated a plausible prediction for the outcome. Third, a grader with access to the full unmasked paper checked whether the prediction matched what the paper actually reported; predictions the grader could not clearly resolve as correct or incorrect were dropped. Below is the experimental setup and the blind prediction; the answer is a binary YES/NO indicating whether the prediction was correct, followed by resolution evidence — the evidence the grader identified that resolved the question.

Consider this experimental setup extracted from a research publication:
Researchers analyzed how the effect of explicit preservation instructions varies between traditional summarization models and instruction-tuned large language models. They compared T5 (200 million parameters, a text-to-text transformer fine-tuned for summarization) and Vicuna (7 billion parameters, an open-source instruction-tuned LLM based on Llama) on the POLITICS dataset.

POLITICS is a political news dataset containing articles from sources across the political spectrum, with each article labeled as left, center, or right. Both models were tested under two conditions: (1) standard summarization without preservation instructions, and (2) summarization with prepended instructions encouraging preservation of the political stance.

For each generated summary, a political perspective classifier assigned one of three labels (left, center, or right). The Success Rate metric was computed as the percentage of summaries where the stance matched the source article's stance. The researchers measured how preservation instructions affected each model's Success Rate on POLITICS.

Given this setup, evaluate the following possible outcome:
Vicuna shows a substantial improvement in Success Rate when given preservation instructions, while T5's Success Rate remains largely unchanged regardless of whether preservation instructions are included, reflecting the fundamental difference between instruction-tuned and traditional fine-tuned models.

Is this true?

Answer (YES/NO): NO